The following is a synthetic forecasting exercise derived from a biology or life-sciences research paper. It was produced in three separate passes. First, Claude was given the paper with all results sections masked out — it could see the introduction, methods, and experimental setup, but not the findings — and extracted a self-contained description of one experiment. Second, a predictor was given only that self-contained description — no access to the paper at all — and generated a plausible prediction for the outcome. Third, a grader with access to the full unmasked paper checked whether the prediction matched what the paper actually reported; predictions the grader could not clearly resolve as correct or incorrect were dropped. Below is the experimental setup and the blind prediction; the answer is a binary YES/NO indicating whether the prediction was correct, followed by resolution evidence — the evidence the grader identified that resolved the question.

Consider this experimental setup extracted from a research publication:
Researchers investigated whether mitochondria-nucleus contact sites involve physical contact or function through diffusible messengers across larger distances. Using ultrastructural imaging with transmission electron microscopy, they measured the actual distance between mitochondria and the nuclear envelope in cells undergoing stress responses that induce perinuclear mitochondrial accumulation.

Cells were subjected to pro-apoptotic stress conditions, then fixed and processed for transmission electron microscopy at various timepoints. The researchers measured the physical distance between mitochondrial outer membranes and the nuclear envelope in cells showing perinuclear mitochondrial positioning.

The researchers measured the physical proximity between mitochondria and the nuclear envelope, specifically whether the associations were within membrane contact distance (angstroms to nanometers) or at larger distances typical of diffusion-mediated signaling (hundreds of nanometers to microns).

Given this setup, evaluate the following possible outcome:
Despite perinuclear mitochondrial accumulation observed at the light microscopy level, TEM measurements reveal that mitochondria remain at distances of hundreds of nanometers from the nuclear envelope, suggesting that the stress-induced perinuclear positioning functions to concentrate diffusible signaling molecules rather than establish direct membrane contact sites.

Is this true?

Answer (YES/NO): NO